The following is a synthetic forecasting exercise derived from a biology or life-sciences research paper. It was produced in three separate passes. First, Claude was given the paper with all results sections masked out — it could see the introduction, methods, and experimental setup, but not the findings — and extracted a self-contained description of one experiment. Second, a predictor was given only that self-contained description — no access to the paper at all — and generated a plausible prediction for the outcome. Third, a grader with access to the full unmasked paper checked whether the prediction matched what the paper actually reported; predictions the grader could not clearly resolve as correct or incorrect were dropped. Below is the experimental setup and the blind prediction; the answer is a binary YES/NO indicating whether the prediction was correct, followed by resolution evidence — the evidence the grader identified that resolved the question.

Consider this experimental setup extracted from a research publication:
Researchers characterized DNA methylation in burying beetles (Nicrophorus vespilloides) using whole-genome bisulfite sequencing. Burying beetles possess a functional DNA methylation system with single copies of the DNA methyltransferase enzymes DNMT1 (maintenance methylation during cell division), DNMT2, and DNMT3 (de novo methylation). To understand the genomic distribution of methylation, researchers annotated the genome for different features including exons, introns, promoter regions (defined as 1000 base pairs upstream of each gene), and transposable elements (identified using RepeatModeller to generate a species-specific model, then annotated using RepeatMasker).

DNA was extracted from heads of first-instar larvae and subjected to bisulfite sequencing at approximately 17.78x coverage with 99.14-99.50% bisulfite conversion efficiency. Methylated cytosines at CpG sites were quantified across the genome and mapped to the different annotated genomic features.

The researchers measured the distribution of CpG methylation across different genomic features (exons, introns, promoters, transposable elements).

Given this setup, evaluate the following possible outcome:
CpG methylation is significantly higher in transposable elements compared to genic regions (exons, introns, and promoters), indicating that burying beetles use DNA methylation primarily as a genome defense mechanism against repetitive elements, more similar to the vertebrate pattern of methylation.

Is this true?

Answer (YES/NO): NO